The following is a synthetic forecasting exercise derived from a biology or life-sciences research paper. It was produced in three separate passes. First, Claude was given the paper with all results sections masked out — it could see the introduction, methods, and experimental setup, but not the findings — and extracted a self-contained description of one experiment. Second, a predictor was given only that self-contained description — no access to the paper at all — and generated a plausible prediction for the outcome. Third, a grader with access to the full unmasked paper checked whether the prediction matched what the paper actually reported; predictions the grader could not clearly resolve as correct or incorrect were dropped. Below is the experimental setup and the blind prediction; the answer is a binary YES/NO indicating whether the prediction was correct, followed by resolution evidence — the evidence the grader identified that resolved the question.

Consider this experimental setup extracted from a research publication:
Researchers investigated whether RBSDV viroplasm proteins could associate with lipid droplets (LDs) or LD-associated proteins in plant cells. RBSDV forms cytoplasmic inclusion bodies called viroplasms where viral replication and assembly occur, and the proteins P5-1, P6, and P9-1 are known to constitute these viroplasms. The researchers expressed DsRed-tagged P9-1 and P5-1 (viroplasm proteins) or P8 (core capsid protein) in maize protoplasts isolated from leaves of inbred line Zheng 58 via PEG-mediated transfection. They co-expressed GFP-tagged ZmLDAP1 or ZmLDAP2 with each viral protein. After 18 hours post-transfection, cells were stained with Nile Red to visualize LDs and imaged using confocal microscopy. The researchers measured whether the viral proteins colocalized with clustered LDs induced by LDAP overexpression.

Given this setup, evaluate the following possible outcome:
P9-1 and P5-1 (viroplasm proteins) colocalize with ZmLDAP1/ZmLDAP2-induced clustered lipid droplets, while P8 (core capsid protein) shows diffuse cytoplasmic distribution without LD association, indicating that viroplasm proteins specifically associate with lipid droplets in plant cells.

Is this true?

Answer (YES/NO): NO